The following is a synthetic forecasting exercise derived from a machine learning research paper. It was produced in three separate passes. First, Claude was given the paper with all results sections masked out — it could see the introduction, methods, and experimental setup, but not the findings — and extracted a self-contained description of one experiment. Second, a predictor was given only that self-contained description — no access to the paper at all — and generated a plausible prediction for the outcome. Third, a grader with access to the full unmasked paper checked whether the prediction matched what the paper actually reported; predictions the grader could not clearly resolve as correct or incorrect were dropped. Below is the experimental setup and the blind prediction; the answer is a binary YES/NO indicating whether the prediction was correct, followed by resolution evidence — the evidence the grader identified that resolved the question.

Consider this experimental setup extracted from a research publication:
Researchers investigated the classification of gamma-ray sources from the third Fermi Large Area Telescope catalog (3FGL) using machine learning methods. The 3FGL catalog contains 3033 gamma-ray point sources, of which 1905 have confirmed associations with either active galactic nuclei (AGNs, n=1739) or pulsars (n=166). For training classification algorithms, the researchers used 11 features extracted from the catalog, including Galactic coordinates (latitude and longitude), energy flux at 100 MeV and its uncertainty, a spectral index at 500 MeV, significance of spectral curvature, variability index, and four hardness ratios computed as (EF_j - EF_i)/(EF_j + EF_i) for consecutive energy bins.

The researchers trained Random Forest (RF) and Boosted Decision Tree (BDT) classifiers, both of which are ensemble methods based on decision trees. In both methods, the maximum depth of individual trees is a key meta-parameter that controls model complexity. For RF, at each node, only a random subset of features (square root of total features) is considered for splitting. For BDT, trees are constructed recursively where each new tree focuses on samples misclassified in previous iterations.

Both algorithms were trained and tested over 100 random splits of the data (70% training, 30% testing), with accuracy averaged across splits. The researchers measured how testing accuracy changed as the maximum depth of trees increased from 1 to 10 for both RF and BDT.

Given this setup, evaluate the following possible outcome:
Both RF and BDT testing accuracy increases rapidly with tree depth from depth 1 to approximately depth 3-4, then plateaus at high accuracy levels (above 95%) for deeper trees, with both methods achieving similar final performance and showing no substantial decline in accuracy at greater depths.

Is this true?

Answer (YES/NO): NO